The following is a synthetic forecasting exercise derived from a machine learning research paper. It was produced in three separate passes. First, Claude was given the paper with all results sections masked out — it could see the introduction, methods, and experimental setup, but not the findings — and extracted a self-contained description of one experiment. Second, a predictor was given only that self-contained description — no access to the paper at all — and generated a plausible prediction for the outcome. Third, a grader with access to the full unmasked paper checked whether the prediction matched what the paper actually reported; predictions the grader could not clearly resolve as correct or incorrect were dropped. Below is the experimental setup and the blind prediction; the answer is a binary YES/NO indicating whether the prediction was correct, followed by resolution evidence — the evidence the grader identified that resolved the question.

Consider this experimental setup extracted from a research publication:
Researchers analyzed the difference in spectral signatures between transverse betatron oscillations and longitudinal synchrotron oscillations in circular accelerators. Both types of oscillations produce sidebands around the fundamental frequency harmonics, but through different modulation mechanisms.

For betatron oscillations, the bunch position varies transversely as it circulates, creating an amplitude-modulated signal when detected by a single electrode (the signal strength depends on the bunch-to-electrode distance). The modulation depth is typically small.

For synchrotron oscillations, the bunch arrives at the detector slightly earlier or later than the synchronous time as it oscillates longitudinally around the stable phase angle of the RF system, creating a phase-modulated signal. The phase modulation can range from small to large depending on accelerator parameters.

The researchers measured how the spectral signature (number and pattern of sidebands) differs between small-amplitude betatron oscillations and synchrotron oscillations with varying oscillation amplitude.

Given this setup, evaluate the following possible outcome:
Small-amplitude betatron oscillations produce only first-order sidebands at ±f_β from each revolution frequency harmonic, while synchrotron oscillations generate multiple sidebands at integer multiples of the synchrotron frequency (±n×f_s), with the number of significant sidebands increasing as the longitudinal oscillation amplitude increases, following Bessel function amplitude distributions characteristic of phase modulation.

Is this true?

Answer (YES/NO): YES